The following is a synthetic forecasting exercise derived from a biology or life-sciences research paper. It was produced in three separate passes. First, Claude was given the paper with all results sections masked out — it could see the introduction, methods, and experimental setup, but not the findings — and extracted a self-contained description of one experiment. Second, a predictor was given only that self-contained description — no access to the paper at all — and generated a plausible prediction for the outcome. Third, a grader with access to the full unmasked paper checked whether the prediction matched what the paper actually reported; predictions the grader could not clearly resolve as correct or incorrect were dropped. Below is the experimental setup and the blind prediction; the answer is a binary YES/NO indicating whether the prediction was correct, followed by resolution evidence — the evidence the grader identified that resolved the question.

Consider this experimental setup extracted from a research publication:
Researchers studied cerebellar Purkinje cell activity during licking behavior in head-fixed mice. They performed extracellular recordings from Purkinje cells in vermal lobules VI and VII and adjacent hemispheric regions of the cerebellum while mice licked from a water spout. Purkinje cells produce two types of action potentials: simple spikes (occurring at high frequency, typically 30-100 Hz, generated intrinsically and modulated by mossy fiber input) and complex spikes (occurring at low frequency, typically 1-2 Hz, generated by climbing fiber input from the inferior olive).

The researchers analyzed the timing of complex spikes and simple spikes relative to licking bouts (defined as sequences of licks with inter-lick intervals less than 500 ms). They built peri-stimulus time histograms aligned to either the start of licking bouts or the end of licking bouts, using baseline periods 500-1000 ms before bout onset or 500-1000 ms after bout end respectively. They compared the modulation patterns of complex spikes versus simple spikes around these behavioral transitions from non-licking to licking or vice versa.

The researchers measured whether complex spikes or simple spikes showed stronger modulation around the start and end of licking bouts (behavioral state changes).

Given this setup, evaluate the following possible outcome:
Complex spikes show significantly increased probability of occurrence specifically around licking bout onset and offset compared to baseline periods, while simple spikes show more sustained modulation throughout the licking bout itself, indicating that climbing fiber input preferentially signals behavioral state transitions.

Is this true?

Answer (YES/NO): YES